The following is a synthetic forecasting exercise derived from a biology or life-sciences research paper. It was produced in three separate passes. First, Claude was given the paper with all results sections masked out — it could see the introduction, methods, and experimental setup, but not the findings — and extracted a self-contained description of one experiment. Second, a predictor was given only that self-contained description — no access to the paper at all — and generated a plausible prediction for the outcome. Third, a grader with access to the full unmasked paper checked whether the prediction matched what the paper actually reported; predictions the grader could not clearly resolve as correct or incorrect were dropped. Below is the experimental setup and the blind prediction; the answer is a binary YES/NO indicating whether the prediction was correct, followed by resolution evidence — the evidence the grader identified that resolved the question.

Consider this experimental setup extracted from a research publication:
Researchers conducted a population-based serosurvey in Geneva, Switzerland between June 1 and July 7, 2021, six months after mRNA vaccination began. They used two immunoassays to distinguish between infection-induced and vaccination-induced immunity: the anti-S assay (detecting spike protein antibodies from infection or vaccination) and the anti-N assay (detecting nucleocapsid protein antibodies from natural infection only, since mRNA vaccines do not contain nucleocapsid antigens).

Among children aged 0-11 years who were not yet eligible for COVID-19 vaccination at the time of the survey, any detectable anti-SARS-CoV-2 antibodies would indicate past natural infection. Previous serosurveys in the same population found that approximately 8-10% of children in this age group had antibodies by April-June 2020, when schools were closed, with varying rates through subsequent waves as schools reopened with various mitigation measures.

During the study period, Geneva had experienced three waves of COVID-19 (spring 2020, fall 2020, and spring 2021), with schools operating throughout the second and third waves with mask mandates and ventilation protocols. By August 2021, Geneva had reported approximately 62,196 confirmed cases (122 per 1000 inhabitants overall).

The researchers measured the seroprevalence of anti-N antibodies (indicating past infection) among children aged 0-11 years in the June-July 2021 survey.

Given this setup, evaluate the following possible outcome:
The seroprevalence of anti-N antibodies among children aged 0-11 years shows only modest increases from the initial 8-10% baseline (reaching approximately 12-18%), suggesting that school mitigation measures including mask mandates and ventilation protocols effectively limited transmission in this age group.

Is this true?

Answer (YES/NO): NO